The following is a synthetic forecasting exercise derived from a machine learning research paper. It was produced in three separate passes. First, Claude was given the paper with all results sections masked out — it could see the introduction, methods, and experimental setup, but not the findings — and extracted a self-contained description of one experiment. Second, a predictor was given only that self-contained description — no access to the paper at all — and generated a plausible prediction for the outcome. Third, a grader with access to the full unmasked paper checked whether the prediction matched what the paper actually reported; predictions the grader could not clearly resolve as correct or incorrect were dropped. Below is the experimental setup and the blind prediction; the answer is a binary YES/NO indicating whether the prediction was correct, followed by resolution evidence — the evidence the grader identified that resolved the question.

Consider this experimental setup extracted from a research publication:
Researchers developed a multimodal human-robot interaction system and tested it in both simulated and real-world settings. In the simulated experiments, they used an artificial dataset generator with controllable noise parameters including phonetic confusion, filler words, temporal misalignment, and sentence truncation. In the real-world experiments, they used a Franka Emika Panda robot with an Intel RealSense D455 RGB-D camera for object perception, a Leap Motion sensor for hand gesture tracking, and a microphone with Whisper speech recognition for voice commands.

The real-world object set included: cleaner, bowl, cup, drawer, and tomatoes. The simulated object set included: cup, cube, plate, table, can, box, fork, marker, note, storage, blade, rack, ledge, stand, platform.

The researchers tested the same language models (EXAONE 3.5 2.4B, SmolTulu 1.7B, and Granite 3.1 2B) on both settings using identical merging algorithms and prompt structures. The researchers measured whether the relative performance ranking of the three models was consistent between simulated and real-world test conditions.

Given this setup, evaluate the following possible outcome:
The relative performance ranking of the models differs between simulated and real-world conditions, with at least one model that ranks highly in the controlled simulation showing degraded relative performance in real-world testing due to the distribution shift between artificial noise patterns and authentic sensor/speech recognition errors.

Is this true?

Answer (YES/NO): NO